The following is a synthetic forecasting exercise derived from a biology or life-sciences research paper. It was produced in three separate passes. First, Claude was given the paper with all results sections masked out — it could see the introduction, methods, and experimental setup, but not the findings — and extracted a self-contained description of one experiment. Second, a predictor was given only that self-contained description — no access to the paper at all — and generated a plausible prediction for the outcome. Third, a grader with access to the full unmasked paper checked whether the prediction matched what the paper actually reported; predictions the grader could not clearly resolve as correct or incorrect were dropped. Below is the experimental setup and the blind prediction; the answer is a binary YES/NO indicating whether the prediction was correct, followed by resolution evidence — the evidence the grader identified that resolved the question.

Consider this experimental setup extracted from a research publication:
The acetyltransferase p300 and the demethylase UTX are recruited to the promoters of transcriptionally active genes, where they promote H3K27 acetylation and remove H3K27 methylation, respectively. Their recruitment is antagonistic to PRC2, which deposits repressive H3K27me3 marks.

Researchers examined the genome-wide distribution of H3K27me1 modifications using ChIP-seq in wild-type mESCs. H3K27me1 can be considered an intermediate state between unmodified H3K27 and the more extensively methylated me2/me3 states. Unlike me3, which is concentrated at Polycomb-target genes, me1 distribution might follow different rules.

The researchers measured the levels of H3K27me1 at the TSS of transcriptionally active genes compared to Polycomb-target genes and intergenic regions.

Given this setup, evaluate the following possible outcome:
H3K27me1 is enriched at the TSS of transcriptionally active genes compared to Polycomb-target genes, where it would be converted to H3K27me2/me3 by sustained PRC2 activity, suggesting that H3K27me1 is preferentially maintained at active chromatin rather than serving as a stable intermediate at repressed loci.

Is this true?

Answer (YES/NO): YES